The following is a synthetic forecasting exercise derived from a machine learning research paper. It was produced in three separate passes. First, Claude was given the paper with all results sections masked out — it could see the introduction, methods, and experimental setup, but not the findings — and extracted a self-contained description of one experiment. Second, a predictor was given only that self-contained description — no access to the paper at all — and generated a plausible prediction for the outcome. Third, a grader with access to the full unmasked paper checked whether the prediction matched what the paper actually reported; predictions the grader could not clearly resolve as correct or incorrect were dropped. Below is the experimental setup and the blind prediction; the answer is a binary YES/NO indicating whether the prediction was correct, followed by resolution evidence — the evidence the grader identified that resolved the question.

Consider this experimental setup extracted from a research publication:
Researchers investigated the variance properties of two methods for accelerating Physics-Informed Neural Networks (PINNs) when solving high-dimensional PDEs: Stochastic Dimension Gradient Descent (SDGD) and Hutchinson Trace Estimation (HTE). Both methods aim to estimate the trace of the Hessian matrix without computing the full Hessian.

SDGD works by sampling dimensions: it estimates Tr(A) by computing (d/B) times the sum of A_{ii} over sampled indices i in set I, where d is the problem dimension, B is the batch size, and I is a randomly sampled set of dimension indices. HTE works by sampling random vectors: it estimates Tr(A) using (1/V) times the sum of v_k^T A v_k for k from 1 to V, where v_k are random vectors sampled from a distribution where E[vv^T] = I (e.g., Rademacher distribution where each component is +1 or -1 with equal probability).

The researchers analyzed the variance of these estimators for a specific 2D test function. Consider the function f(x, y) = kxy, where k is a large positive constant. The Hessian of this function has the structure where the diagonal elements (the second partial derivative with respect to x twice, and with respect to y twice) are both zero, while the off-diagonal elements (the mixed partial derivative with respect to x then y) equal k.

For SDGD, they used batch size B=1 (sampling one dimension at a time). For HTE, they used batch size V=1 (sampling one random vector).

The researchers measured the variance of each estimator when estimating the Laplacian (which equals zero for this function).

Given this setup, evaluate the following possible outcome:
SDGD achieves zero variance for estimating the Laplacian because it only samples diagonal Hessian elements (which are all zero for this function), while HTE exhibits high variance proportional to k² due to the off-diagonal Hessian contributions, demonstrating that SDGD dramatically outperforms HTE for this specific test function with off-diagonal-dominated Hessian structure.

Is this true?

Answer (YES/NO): YES